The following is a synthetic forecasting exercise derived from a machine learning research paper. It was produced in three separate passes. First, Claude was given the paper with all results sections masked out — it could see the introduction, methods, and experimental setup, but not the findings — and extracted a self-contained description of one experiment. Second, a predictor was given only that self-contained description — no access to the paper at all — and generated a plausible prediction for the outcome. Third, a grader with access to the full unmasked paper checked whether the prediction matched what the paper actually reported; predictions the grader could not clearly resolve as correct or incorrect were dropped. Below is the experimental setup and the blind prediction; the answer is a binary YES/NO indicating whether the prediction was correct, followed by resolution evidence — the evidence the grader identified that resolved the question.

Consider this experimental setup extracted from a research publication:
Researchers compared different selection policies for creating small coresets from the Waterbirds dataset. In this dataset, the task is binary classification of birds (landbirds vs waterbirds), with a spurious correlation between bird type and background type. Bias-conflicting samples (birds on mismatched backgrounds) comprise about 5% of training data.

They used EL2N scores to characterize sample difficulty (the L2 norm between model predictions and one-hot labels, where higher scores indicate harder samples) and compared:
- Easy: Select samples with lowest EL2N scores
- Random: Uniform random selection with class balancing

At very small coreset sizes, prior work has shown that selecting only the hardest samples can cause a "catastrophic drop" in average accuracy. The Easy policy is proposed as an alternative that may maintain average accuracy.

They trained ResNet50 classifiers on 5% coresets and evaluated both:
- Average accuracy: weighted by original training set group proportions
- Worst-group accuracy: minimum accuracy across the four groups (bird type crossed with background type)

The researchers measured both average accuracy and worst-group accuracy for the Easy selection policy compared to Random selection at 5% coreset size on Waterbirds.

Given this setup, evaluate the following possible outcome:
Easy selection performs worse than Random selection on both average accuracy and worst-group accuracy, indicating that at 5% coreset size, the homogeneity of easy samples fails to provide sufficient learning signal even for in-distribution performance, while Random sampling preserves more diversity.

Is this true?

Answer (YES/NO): NO